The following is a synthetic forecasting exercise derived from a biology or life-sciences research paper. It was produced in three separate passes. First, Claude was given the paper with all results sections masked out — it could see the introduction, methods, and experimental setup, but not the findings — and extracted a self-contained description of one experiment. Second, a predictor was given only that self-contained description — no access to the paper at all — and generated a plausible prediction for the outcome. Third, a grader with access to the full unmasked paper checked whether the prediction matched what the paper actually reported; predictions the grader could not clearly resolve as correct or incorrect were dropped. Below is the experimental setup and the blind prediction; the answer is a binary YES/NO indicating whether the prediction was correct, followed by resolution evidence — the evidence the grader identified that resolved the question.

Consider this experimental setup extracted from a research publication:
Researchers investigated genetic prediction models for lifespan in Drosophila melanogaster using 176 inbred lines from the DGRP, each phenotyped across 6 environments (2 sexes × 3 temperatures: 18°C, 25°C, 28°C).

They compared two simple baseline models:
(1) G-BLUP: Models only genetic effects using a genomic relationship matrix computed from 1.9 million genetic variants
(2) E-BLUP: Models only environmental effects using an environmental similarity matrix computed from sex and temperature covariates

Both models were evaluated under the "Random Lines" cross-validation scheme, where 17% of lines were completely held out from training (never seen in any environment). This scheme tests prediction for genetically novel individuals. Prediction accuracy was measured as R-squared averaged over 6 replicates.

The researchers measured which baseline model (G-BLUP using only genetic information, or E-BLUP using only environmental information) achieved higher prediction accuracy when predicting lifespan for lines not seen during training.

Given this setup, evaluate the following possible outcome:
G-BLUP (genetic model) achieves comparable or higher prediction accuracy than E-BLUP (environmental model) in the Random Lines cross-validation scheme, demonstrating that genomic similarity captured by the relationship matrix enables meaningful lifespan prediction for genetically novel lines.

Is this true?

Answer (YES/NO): NO